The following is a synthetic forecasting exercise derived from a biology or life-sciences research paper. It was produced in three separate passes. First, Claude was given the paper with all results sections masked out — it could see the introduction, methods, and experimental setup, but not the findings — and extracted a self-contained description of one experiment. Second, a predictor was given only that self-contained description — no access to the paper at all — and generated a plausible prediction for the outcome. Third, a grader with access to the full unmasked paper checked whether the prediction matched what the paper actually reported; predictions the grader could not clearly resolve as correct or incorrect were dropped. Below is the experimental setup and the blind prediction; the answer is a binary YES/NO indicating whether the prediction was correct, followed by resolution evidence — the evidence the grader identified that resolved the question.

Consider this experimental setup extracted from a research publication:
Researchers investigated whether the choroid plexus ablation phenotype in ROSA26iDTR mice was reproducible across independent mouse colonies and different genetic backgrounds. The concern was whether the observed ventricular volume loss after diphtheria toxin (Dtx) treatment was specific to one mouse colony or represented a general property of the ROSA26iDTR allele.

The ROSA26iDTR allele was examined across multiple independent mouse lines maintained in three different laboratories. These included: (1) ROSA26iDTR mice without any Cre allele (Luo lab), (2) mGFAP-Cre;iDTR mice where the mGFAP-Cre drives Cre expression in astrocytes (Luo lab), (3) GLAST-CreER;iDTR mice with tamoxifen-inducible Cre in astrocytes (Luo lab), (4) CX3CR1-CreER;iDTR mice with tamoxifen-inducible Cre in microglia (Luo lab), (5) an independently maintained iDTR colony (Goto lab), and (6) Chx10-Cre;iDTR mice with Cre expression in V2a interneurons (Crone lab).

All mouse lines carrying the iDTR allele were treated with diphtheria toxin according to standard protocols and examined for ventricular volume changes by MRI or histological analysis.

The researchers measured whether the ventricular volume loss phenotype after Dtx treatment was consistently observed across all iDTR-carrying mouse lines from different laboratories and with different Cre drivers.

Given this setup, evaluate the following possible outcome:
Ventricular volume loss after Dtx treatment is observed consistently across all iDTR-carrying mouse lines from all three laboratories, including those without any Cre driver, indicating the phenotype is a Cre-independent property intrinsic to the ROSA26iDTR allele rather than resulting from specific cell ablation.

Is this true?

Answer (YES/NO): YES